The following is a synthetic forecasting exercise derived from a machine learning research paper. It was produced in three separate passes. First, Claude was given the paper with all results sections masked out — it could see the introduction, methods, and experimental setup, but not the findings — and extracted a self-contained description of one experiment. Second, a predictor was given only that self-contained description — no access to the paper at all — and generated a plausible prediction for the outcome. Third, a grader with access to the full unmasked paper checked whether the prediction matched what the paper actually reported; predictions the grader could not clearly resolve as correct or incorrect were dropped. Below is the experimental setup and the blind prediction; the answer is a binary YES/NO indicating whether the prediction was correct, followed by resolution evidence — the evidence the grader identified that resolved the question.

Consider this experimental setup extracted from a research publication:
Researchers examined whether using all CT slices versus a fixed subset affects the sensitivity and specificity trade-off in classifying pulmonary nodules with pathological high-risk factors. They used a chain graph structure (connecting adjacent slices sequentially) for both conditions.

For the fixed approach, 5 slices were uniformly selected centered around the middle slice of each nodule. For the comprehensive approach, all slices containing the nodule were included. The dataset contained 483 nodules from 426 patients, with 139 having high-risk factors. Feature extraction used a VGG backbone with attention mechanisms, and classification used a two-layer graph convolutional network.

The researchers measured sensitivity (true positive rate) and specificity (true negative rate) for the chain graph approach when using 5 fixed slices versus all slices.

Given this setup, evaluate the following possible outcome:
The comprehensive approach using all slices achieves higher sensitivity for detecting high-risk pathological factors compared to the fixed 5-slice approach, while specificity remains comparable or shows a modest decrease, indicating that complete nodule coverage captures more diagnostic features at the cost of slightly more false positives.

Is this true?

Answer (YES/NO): YES